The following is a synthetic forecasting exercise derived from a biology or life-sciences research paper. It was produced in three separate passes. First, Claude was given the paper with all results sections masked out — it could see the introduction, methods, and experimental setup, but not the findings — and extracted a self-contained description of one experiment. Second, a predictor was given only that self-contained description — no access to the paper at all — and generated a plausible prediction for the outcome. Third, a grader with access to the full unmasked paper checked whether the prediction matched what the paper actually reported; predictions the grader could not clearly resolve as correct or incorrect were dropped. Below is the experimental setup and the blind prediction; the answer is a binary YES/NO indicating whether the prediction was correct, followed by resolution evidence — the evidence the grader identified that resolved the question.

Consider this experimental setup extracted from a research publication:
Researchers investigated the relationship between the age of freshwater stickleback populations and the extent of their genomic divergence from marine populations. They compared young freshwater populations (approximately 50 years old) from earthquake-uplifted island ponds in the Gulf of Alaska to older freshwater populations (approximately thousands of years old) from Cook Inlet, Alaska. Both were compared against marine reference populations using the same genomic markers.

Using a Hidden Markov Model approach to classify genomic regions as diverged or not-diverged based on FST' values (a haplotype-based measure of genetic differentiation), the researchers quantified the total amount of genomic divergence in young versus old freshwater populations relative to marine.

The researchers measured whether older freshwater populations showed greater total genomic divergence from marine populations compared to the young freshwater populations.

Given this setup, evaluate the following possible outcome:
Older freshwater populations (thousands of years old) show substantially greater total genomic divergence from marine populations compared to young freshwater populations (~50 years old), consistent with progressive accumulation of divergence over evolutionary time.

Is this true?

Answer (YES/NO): NO